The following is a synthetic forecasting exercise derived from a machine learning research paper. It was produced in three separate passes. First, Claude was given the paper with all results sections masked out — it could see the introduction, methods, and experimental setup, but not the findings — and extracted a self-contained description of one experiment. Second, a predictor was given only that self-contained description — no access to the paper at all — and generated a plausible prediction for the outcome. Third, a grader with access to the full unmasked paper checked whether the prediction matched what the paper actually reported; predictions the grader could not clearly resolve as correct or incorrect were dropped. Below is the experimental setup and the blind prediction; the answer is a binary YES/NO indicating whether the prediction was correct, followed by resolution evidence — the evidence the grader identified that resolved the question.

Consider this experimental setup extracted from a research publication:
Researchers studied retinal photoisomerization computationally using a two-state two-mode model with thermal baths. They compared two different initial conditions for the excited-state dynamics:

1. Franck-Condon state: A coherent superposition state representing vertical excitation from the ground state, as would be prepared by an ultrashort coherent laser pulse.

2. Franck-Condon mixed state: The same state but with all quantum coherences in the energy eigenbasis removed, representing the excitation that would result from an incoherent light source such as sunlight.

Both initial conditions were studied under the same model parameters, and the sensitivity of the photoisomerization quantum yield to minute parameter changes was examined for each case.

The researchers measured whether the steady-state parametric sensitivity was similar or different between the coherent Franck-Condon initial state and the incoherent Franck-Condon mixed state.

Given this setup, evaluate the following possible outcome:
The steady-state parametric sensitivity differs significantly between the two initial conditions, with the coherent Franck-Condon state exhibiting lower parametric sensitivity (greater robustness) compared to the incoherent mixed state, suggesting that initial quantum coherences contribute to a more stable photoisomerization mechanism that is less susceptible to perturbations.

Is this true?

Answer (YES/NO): NO